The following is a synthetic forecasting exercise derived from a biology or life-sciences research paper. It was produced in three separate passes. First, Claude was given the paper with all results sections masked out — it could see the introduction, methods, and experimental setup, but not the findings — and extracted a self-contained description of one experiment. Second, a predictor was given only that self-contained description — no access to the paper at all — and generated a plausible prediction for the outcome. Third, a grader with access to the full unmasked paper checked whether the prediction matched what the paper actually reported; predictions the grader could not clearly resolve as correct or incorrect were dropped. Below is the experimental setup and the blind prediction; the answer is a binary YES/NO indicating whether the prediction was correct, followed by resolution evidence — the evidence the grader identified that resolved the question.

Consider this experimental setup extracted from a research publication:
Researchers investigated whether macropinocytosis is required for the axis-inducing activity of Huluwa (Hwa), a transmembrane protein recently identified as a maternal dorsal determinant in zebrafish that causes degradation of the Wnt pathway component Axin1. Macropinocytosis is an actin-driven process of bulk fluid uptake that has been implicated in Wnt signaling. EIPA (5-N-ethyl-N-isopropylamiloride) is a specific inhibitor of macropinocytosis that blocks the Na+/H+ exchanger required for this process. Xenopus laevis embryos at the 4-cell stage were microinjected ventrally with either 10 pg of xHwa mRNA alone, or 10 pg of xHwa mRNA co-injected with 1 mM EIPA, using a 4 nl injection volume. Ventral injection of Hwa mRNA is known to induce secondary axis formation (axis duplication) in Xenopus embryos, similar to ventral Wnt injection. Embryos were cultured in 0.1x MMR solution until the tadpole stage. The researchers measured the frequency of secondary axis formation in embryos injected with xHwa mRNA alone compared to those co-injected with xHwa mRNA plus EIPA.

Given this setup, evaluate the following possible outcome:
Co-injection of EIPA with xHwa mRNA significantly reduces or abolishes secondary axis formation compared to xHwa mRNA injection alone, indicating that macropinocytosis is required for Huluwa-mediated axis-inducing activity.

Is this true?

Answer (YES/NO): YES